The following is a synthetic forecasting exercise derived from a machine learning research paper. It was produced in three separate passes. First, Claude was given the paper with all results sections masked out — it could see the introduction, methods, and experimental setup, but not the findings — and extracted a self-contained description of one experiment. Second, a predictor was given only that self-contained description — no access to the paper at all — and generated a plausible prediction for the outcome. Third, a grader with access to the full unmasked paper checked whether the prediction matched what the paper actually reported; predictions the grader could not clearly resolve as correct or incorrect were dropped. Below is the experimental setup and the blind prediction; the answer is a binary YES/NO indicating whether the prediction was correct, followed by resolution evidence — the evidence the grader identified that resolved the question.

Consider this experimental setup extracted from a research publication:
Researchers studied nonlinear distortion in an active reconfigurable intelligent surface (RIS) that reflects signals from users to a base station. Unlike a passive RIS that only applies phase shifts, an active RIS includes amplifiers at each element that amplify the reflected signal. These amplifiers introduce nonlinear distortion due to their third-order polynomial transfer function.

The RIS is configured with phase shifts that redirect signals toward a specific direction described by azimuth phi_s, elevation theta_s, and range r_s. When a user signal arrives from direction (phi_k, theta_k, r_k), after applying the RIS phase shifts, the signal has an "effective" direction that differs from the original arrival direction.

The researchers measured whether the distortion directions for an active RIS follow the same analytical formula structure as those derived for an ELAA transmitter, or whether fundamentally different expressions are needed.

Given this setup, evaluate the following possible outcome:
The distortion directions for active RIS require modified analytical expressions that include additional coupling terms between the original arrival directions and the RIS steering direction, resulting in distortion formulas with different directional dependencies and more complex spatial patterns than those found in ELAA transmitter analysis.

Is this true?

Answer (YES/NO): NO